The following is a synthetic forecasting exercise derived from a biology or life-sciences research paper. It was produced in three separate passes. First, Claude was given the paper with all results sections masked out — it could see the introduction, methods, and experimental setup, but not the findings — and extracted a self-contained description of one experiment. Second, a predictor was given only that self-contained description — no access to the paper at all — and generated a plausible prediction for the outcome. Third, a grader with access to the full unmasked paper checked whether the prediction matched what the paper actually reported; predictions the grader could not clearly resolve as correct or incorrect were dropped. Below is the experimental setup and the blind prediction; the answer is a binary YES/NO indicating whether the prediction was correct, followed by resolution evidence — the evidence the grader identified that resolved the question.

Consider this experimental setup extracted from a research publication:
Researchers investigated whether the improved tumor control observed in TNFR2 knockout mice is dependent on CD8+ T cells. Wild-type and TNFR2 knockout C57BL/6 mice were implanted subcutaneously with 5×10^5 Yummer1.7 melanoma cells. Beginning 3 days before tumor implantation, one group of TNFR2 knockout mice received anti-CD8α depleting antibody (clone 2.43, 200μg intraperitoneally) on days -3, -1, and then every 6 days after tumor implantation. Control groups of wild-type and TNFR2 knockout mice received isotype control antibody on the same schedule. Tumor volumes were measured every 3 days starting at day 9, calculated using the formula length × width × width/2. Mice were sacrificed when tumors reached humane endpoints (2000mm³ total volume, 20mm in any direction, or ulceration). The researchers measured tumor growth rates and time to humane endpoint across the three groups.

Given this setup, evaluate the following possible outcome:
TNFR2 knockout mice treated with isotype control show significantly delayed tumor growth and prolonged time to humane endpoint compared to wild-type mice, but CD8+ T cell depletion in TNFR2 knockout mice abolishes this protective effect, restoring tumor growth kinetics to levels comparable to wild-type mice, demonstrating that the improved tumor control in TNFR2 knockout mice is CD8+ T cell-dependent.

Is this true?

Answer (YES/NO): NO